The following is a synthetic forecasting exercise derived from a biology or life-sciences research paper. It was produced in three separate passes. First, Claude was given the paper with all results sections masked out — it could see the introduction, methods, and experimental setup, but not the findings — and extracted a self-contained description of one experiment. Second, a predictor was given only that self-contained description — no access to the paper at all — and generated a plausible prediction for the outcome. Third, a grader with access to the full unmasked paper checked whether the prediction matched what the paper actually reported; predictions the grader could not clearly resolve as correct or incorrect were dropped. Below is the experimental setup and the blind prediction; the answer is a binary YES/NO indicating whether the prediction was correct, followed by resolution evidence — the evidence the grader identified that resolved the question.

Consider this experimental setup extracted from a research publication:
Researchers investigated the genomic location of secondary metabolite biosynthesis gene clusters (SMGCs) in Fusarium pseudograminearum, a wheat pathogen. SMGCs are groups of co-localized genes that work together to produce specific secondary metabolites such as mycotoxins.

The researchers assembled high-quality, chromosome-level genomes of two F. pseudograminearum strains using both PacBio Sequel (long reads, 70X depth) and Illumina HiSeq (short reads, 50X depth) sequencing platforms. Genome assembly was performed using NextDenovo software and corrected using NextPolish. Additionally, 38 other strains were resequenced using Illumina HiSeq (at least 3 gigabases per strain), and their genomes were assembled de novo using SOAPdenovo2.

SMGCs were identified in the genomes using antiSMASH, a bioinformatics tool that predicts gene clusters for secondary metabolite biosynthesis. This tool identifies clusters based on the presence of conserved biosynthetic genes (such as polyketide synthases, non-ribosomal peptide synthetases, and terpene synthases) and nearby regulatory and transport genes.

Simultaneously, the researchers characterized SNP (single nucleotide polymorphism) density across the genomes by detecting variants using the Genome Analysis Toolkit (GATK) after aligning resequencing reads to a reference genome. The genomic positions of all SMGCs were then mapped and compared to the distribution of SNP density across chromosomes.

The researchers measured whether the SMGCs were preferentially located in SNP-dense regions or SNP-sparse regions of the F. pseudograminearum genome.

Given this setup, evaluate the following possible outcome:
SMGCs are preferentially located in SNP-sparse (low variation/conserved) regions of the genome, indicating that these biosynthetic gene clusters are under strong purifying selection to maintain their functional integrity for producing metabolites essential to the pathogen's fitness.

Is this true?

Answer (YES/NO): NO